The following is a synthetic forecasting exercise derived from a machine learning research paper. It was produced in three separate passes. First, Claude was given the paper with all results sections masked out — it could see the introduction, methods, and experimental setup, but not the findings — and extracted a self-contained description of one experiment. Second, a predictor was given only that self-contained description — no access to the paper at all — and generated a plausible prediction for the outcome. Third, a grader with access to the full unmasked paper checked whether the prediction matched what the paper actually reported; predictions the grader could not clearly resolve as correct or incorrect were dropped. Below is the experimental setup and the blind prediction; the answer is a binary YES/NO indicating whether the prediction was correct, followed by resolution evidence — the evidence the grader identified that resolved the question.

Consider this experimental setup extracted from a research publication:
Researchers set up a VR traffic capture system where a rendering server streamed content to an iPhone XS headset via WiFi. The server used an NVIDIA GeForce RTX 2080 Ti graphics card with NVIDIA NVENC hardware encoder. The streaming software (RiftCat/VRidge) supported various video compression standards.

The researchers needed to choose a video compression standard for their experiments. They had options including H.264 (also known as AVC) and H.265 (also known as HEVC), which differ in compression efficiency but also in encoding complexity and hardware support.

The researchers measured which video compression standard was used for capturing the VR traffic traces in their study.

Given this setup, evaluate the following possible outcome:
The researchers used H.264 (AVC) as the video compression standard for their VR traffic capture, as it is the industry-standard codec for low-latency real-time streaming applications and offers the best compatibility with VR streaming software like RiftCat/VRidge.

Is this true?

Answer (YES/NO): YES